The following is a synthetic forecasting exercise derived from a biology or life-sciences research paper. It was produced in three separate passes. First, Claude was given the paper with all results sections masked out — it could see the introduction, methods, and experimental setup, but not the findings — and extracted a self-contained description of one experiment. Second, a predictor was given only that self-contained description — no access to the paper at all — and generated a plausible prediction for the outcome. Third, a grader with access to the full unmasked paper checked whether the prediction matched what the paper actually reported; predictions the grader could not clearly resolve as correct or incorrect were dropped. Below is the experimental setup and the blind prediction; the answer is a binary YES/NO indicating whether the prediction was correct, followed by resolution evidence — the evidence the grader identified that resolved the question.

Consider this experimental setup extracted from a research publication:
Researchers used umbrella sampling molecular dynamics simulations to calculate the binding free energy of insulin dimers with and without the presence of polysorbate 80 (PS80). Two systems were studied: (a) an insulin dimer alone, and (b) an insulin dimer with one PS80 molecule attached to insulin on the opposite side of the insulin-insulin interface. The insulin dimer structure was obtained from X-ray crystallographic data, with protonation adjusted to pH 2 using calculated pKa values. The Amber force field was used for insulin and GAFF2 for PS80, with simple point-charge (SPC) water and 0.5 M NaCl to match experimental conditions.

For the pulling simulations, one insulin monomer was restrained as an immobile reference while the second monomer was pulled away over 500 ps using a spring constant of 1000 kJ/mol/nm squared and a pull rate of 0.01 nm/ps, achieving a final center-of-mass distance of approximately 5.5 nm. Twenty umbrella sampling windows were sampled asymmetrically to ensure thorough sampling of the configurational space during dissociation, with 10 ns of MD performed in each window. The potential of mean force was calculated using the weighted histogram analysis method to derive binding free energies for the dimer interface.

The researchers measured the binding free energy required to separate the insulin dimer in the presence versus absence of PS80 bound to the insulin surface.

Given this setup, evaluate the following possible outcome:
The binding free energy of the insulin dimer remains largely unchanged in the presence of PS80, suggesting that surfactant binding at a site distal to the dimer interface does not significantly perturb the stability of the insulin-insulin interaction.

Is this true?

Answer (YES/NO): YES